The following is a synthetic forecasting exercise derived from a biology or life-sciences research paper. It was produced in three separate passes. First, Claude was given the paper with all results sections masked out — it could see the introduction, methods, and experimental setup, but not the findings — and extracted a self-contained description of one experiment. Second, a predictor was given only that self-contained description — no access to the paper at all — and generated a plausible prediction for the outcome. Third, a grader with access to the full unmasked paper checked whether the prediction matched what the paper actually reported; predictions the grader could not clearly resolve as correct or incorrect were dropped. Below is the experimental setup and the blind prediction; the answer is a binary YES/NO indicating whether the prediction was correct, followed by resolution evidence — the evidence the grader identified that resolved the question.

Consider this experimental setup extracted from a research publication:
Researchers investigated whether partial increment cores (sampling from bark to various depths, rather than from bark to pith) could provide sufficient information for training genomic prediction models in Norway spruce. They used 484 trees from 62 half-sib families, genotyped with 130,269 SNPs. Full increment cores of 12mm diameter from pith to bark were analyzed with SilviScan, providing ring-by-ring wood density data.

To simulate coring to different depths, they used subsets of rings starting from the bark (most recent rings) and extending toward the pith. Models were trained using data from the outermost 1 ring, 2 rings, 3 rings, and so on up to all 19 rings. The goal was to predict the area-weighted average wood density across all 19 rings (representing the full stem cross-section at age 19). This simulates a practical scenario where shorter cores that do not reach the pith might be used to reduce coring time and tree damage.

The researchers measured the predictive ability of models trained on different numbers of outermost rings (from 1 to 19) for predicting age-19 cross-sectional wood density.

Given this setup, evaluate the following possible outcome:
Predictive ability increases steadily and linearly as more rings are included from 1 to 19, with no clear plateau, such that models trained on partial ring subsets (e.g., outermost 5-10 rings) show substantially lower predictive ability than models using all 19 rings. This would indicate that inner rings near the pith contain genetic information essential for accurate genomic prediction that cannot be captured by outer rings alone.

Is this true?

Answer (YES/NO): NO